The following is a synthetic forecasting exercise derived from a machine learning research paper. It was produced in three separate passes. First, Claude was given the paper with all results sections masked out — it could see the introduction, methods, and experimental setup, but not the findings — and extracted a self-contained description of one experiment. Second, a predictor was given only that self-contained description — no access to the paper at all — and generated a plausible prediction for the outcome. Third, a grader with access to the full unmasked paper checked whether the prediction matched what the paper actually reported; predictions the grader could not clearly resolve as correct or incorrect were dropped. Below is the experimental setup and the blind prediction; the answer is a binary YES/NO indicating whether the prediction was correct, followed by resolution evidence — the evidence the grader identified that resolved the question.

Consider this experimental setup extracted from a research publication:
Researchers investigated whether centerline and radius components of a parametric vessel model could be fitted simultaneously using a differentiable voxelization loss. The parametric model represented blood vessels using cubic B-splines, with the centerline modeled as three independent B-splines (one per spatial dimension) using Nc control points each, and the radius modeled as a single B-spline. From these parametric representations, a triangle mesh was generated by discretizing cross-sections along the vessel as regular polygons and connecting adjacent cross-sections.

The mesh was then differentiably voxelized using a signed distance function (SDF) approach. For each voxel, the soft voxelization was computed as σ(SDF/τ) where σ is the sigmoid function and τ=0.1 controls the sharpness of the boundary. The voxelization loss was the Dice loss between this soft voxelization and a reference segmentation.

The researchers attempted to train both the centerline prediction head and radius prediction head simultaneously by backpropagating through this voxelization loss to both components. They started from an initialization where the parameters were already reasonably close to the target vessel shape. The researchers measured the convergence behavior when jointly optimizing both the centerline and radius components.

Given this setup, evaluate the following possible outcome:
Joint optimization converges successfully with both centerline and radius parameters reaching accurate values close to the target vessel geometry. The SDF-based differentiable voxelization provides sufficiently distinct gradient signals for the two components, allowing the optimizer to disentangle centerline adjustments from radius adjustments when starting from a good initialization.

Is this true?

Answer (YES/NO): NO